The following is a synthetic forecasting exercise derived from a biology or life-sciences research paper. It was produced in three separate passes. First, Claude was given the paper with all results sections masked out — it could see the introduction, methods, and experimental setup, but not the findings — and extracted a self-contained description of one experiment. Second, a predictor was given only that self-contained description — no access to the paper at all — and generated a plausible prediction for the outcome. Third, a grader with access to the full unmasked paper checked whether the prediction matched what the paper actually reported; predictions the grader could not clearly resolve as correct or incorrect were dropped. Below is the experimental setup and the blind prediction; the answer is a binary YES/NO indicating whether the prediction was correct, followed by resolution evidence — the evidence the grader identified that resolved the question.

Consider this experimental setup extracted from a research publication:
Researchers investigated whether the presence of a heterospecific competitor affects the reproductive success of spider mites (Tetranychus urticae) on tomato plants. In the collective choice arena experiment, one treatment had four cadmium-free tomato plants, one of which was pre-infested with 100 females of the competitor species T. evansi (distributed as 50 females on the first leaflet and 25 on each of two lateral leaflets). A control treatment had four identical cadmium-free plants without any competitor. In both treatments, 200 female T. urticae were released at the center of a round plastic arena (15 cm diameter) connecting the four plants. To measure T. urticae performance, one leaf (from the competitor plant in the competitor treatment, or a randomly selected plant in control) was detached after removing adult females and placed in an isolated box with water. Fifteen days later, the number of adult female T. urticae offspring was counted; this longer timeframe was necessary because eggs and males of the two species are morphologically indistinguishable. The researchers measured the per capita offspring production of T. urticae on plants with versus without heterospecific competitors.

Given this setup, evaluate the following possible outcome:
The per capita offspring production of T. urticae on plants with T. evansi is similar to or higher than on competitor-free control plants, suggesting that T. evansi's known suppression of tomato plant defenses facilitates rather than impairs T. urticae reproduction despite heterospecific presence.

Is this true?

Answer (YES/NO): NO